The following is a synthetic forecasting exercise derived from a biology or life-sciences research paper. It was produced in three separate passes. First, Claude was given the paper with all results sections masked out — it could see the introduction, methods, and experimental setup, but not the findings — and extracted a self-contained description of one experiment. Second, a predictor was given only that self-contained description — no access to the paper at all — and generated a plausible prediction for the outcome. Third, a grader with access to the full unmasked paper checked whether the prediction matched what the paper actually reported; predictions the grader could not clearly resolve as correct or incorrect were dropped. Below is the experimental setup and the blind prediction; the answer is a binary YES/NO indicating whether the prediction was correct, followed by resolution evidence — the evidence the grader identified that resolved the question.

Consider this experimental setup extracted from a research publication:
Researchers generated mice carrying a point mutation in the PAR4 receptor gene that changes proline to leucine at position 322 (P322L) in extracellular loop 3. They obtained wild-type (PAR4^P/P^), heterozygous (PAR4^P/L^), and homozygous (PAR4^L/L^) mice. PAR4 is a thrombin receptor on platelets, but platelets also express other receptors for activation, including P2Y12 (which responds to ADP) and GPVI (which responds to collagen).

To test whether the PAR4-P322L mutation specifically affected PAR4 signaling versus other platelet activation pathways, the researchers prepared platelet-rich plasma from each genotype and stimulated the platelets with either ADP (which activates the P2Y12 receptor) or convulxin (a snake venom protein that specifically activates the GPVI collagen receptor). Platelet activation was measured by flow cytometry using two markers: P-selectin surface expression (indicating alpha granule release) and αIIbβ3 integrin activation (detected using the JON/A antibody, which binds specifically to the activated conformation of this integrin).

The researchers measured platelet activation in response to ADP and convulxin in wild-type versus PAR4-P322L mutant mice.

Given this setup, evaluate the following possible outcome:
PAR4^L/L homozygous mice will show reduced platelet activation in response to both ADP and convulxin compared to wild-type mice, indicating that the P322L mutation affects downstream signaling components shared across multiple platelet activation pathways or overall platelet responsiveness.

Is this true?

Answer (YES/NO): NO